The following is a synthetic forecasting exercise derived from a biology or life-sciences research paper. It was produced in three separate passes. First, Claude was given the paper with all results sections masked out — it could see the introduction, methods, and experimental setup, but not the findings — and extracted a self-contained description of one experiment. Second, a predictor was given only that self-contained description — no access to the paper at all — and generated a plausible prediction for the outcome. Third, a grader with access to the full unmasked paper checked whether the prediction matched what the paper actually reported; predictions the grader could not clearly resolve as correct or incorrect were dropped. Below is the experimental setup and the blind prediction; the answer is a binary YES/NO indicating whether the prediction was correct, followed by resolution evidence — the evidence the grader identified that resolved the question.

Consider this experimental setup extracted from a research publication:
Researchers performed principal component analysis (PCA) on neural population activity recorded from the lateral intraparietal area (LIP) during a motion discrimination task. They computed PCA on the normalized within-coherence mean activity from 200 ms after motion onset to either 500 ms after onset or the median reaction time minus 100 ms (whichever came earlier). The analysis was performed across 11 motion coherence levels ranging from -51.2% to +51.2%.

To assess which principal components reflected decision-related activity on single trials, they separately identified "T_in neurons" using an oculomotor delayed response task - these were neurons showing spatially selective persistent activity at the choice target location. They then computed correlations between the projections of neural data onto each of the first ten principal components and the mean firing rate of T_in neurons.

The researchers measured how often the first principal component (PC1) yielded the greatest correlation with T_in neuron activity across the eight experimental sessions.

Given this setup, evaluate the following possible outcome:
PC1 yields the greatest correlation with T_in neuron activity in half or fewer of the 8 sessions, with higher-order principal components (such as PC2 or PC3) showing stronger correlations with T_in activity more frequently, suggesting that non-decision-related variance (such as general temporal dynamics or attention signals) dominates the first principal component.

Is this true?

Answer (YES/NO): NO